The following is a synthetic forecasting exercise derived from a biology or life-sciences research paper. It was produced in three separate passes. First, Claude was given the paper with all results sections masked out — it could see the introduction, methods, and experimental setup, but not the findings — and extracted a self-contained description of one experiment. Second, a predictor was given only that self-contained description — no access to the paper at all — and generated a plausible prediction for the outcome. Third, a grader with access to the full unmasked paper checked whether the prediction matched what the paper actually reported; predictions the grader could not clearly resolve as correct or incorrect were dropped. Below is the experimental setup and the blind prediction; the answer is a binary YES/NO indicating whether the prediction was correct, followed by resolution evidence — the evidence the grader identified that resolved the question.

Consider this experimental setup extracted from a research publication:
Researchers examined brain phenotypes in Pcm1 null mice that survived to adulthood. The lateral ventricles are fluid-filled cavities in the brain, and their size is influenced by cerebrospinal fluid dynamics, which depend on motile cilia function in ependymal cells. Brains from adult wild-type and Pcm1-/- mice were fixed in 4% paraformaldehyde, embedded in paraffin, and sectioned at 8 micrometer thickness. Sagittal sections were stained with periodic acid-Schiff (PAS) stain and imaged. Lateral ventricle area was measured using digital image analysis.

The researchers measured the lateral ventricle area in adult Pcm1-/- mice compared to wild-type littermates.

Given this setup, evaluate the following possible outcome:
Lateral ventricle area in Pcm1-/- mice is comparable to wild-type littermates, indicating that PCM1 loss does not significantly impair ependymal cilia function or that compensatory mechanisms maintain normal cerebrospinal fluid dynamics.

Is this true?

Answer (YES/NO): NO